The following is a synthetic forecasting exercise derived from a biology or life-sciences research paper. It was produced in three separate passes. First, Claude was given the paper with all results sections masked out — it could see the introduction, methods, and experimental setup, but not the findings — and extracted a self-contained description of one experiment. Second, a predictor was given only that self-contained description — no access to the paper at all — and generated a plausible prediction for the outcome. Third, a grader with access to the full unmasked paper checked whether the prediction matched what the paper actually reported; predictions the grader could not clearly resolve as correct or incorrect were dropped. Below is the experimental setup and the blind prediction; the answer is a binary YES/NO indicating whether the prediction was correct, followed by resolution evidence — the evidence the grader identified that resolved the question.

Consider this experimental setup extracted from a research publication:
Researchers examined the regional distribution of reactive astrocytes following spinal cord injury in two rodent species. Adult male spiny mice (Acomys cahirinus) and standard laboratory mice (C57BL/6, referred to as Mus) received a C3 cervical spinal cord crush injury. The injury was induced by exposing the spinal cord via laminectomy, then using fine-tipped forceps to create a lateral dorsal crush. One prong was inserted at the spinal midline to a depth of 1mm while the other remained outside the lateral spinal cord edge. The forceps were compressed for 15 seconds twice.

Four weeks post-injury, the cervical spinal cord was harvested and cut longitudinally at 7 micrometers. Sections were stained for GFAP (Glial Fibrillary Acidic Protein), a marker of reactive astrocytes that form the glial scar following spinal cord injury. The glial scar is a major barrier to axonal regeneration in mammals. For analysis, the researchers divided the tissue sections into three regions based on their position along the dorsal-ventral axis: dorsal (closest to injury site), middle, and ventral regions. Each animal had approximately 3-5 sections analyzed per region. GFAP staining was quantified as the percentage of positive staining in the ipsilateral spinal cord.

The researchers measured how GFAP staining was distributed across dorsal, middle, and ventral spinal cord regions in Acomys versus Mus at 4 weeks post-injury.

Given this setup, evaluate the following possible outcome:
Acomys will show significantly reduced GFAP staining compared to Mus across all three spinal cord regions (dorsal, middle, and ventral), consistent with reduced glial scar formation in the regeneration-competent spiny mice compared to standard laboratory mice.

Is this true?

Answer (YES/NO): NO